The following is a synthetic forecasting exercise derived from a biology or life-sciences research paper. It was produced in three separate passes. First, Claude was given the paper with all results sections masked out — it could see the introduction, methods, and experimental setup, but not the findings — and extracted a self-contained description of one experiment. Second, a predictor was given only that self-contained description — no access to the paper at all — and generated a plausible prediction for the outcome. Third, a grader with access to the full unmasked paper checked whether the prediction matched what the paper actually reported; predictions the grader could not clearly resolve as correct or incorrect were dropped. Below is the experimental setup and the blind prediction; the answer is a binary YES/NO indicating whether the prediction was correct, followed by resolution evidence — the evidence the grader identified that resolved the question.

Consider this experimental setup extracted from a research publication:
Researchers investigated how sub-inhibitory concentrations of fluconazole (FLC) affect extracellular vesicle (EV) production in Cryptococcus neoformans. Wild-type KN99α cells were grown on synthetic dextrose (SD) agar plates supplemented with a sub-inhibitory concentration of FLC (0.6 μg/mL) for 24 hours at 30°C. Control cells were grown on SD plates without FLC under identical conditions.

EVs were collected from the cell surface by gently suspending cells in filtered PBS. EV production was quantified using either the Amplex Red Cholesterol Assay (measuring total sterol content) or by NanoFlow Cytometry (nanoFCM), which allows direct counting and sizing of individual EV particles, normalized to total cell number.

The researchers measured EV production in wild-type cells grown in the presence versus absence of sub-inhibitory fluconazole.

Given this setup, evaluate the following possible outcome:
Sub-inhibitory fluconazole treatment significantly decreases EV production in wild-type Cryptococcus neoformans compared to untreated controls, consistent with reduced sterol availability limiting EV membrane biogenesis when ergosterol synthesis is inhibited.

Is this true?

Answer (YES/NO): YES